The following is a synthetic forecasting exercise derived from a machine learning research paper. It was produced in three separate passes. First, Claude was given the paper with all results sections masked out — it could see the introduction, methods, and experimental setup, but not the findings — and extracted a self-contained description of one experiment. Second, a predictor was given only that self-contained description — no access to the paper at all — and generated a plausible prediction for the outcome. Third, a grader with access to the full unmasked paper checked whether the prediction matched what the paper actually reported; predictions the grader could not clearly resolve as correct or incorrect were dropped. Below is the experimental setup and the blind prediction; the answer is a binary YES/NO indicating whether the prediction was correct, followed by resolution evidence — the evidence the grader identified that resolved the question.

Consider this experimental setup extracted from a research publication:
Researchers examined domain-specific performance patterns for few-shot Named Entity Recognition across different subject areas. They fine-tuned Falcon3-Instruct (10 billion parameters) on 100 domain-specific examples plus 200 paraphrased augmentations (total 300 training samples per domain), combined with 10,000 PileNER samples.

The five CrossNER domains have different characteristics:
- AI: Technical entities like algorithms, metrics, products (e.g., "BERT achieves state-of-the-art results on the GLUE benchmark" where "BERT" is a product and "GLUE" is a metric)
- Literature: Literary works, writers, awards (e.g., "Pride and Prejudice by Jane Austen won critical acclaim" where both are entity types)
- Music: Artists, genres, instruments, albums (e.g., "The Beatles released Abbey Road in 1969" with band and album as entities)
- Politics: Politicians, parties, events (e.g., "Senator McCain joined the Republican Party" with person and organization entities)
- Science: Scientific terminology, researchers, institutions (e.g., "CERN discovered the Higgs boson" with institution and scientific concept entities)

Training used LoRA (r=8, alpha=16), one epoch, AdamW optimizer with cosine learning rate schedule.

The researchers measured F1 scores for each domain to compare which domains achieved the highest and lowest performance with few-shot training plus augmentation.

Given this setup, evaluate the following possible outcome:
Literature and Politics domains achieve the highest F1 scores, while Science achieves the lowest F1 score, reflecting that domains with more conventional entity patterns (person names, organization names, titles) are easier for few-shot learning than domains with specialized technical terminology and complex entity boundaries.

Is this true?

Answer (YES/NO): NO